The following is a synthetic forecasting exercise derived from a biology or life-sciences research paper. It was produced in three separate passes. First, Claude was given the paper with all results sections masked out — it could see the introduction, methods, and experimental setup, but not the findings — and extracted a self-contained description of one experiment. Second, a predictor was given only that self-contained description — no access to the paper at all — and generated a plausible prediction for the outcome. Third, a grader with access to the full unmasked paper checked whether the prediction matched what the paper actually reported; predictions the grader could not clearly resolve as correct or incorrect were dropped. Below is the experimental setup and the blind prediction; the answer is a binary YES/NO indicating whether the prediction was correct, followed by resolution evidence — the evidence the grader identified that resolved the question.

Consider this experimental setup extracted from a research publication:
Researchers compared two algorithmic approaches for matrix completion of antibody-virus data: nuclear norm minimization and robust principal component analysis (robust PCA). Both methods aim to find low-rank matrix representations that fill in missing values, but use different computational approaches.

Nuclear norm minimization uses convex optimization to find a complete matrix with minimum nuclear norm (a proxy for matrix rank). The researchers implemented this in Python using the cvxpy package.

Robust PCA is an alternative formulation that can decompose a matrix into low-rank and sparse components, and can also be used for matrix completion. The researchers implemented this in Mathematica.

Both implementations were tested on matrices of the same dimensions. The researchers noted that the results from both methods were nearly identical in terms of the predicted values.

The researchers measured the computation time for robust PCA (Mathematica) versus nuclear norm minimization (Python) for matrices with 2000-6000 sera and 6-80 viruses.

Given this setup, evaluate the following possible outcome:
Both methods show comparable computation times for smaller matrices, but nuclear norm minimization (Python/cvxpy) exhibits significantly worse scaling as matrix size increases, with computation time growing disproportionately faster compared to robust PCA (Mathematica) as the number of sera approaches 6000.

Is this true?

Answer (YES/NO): NO